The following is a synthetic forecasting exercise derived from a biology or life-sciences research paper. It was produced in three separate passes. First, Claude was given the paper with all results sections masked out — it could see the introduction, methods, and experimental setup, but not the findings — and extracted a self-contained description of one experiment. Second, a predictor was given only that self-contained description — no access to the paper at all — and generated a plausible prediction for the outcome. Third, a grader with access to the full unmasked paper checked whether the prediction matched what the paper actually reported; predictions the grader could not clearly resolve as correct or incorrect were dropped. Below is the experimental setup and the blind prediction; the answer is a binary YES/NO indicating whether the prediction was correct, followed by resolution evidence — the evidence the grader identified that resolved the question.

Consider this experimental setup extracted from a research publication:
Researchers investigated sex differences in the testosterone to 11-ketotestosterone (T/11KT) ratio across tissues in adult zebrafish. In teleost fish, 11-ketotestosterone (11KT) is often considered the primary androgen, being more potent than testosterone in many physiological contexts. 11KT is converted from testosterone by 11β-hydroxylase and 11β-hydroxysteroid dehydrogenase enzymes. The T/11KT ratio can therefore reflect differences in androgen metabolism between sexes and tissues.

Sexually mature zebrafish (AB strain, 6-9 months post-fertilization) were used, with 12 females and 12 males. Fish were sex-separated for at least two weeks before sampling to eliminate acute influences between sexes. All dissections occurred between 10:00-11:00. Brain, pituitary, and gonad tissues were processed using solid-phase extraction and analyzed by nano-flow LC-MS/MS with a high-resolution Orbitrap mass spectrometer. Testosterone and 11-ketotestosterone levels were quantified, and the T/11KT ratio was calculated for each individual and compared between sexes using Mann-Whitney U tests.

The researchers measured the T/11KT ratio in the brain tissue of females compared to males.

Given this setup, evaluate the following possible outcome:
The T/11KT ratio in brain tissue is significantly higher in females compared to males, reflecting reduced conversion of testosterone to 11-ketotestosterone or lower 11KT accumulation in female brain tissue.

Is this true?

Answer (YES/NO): YES